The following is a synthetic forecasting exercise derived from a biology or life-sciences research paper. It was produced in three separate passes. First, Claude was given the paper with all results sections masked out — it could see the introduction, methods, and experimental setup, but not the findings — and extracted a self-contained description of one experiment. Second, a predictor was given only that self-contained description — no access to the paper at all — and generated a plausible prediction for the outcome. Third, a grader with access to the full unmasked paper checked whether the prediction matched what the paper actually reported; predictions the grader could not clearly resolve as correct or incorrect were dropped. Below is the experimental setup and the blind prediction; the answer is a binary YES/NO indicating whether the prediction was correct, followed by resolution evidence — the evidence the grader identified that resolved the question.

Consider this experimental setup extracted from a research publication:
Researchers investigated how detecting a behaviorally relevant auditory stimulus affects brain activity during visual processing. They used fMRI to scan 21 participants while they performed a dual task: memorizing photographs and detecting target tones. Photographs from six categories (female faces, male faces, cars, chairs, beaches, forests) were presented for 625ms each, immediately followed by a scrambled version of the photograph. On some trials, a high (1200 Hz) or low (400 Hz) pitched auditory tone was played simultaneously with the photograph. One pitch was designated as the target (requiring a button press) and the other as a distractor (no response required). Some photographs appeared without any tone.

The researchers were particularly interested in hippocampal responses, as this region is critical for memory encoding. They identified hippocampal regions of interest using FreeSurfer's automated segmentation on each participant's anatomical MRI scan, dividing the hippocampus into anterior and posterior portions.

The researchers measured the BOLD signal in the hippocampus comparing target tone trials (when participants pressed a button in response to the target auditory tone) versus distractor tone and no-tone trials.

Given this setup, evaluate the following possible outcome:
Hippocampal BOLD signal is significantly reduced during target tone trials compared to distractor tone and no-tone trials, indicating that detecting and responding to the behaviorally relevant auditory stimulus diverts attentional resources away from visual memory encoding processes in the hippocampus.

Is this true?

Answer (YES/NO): NO